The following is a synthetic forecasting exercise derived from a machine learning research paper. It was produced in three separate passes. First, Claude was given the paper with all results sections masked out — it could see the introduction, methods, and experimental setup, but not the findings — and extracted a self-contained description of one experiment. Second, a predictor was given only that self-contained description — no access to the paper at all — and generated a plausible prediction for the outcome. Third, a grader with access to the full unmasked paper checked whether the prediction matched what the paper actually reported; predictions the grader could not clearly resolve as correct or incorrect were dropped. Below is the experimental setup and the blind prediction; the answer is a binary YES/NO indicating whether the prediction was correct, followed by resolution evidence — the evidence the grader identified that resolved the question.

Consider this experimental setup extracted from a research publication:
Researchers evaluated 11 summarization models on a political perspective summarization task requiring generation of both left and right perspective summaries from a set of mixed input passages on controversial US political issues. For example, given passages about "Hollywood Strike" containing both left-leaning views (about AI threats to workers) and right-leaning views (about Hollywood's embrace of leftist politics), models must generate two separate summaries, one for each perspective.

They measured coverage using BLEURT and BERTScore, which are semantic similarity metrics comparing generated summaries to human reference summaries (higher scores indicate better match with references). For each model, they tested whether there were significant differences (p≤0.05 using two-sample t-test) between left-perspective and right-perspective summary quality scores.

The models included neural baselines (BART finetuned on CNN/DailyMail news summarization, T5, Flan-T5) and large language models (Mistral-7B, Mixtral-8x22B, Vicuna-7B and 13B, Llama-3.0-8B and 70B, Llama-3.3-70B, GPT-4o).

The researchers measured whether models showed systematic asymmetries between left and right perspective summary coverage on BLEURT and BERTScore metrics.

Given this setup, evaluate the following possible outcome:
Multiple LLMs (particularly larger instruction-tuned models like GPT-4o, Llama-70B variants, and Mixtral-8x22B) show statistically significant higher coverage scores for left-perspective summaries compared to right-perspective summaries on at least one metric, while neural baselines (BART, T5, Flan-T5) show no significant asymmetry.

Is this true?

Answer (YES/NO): NO